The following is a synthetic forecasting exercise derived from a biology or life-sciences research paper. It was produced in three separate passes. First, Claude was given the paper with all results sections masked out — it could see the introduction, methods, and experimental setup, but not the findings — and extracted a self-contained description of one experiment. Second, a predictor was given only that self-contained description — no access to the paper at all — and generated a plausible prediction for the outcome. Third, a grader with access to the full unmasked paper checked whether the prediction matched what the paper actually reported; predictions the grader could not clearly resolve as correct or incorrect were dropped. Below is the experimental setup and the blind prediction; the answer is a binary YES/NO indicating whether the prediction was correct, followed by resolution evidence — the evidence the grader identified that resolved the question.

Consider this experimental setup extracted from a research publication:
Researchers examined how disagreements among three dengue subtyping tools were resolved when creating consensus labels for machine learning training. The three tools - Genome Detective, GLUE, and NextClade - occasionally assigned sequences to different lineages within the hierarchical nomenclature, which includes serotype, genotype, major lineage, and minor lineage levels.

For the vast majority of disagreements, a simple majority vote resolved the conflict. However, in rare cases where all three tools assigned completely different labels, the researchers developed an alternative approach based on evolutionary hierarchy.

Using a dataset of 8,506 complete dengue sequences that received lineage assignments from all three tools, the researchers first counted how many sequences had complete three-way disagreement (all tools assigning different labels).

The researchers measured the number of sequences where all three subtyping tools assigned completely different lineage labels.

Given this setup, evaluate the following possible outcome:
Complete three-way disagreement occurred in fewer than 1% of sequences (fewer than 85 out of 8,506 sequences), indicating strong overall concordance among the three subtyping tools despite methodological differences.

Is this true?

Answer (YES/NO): YES